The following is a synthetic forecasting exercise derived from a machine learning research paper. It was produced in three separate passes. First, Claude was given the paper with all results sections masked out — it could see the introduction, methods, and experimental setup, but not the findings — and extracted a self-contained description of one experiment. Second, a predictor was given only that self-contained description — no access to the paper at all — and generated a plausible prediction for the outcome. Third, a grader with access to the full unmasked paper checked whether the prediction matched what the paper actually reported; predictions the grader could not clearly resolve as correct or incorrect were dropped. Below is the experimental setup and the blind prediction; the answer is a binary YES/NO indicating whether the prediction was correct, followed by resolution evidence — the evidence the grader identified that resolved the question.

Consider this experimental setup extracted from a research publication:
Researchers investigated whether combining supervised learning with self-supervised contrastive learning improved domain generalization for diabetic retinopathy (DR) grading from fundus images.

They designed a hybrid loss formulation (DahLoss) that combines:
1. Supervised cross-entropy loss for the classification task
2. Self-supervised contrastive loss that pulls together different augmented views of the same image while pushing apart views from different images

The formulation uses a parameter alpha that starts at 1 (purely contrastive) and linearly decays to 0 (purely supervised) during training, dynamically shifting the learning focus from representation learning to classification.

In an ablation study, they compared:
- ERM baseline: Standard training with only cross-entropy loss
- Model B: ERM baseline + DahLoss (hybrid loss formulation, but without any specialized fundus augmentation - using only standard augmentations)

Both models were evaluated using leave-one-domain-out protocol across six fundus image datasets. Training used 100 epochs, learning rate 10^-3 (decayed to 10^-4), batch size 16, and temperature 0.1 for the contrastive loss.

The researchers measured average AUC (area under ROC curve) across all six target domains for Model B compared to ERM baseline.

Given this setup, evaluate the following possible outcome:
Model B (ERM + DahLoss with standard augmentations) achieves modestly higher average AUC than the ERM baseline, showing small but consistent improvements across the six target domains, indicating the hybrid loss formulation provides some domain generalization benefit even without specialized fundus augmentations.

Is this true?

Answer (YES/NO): NO